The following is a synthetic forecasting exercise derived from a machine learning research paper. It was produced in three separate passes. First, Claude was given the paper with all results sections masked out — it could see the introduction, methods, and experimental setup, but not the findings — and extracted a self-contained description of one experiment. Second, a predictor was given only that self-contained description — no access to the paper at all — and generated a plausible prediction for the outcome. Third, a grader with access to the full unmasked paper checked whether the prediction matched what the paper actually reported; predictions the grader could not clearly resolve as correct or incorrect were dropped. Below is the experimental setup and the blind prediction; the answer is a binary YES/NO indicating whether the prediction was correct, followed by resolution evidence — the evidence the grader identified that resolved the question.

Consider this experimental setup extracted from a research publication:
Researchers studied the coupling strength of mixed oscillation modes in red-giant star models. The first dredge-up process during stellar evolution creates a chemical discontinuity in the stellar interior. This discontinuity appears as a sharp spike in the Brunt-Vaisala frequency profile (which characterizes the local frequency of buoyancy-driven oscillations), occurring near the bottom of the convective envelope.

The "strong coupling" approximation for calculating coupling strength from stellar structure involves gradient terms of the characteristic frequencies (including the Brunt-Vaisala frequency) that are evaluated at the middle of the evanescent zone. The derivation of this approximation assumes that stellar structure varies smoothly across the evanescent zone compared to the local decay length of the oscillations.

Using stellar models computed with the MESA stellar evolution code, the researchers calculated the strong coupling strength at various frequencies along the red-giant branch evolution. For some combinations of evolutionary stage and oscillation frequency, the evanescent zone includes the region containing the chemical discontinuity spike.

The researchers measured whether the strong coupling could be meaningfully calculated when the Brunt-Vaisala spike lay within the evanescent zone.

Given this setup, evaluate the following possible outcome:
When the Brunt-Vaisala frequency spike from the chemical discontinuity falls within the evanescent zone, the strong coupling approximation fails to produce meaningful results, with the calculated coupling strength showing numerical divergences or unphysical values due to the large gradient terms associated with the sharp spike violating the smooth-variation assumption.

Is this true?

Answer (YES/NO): YES